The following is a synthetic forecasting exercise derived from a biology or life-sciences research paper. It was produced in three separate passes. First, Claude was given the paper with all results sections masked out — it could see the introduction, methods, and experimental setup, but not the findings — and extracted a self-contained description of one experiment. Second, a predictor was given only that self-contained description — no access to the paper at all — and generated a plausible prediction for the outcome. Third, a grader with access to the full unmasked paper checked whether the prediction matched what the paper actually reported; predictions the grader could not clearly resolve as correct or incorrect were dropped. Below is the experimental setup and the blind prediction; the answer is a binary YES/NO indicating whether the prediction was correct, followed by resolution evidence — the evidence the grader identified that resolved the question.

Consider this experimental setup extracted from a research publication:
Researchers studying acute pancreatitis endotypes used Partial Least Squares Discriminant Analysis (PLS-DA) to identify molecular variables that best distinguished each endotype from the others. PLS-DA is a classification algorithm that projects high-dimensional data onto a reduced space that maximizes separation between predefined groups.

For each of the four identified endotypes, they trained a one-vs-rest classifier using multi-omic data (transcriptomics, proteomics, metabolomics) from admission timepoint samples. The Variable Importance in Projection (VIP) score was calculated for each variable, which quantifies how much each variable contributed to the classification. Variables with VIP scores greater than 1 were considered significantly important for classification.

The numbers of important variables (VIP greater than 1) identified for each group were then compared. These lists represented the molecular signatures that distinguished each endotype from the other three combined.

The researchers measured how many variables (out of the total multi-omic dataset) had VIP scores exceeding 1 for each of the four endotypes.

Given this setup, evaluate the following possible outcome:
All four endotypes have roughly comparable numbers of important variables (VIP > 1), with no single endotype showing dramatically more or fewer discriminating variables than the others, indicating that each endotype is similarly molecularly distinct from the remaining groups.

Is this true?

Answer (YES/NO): YES